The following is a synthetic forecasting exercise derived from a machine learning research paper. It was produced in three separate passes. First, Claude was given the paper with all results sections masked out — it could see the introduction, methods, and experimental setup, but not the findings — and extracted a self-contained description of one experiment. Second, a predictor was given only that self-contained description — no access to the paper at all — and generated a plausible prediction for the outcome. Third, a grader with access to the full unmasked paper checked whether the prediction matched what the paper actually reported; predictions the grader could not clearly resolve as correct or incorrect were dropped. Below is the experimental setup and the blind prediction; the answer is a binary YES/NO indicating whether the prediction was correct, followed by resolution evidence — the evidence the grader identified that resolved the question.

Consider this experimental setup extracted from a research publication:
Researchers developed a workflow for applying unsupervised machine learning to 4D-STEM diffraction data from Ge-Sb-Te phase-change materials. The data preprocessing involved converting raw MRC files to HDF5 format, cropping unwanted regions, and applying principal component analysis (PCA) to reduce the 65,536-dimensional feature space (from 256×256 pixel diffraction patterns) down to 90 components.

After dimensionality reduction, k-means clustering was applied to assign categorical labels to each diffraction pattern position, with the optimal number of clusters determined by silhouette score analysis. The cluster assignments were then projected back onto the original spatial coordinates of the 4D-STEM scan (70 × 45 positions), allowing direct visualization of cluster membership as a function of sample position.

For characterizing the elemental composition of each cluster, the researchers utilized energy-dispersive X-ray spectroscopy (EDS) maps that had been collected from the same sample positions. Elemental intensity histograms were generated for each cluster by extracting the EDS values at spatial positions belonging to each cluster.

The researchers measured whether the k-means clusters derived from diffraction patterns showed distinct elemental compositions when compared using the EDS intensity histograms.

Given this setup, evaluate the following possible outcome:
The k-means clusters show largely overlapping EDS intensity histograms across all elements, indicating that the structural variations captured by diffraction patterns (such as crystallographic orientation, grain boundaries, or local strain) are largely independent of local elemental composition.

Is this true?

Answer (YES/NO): NO